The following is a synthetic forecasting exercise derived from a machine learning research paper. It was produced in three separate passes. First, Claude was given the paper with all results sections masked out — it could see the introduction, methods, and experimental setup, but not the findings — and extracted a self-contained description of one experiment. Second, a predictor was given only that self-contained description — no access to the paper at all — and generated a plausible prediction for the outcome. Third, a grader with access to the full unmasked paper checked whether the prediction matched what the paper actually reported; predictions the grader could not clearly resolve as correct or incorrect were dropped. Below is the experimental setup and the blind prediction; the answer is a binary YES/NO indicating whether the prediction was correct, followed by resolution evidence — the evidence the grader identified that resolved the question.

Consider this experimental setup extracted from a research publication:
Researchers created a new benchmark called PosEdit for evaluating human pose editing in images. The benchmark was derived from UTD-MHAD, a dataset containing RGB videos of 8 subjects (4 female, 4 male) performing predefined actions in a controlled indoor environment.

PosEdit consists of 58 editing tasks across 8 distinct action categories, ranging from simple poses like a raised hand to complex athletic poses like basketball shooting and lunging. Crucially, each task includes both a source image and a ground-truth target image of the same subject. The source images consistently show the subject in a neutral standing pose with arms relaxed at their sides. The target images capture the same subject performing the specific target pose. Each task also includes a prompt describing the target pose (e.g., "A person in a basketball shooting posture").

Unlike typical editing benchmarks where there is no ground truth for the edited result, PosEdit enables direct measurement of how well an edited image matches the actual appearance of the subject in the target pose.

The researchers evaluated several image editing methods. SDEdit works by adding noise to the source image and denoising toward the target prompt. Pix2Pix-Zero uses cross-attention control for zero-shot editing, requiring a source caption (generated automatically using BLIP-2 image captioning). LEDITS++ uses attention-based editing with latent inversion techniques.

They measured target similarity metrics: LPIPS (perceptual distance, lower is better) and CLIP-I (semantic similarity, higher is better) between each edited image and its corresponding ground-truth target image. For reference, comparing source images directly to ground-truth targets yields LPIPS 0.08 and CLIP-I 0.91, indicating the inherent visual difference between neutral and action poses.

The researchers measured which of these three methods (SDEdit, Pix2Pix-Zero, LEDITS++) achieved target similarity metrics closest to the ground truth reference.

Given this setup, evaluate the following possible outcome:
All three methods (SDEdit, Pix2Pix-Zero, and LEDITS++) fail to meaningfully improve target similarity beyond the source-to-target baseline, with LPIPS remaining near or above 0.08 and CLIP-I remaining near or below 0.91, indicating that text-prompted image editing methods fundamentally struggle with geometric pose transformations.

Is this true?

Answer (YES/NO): YES